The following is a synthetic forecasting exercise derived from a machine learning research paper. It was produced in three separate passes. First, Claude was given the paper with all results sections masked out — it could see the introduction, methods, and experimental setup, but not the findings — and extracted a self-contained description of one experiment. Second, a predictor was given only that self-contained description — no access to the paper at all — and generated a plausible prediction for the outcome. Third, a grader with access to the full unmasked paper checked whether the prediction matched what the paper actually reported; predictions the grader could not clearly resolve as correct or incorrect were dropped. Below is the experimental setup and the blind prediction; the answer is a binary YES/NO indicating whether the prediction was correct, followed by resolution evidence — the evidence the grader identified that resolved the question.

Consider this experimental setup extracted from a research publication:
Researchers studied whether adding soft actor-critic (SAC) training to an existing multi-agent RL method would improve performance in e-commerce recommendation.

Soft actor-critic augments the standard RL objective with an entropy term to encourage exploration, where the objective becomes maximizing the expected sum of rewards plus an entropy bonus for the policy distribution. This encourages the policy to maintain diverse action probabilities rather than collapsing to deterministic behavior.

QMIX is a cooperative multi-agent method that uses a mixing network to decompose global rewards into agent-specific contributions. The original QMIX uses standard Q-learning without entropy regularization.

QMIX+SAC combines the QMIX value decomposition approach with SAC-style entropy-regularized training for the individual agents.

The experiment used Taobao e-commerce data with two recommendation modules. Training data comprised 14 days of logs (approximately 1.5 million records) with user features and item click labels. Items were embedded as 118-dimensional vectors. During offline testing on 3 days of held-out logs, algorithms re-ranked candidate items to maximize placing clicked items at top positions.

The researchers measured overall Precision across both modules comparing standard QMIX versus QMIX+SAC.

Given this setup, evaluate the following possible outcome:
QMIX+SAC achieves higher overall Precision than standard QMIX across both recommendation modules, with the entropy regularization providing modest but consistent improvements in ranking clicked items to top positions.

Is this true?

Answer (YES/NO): NO